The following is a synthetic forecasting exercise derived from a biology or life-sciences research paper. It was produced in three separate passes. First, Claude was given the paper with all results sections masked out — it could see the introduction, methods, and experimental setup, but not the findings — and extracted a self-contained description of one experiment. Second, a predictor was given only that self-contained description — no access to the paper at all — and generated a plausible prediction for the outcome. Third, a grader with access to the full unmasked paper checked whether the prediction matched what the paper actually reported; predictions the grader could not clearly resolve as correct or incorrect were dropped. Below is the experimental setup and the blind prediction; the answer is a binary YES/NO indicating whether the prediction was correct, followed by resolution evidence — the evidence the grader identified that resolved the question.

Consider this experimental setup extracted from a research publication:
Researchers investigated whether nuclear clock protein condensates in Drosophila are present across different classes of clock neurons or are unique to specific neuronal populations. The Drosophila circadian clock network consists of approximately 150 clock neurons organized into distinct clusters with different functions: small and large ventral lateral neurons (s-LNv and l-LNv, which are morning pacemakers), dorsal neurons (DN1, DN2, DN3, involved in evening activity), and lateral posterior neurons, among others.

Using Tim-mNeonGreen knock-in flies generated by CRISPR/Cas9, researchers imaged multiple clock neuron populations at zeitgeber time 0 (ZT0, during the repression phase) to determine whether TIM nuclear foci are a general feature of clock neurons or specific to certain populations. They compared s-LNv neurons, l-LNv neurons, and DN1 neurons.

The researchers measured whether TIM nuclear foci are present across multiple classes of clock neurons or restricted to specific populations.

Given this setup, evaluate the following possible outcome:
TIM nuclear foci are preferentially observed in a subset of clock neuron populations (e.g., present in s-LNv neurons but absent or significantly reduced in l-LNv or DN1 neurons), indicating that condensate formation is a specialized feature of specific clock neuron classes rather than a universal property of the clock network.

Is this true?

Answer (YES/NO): NO